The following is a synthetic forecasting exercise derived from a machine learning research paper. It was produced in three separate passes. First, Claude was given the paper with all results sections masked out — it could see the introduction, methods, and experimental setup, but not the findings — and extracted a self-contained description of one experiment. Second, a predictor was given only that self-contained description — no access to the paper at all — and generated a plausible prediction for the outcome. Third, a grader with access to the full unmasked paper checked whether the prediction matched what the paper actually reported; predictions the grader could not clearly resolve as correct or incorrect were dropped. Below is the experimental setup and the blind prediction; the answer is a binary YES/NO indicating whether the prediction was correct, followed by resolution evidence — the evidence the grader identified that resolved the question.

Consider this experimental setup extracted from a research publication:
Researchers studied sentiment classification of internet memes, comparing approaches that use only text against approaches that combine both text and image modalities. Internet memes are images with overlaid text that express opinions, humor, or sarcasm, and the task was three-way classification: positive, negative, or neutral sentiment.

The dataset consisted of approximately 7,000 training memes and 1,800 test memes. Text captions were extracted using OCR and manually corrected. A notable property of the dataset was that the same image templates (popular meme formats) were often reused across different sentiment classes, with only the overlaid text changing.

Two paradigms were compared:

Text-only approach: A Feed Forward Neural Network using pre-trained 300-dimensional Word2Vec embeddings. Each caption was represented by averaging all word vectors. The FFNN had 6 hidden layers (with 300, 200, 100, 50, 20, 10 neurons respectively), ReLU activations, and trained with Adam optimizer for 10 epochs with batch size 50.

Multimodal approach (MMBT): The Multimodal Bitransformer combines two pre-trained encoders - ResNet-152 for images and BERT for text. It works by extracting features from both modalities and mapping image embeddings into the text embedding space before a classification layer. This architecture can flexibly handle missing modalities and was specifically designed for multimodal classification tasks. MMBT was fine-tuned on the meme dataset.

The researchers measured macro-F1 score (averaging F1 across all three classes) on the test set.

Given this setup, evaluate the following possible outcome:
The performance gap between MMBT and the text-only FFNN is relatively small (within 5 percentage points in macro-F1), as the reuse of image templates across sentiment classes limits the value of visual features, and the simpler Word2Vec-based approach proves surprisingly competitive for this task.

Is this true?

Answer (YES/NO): NO